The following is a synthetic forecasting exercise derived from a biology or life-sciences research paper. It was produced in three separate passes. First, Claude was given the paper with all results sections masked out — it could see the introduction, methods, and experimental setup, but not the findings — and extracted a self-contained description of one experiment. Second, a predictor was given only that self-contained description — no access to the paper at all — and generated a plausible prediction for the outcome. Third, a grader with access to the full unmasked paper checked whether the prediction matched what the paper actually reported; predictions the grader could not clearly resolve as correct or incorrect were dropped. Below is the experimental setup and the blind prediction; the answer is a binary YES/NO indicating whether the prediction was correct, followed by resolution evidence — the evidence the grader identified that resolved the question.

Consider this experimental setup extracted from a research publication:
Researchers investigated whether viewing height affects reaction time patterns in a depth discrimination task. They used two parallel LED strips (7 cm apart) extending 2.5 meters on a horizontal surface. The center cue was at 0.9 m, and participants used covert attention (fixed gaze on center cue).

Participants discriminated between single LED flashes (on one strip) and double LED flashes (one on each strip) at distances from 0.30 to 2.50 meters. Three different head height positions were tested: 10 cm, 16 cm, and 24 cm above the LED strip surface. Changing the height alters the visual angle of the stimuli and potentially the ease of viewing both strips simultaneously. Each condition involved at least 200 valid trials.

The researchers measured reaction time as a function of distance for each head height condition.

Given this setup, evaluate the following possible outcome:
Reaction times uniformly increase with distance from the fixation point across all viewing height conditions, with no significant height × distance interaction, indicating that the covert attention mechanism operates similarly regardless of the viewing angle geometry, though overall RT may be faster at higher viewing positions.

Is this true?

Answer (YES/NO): YES